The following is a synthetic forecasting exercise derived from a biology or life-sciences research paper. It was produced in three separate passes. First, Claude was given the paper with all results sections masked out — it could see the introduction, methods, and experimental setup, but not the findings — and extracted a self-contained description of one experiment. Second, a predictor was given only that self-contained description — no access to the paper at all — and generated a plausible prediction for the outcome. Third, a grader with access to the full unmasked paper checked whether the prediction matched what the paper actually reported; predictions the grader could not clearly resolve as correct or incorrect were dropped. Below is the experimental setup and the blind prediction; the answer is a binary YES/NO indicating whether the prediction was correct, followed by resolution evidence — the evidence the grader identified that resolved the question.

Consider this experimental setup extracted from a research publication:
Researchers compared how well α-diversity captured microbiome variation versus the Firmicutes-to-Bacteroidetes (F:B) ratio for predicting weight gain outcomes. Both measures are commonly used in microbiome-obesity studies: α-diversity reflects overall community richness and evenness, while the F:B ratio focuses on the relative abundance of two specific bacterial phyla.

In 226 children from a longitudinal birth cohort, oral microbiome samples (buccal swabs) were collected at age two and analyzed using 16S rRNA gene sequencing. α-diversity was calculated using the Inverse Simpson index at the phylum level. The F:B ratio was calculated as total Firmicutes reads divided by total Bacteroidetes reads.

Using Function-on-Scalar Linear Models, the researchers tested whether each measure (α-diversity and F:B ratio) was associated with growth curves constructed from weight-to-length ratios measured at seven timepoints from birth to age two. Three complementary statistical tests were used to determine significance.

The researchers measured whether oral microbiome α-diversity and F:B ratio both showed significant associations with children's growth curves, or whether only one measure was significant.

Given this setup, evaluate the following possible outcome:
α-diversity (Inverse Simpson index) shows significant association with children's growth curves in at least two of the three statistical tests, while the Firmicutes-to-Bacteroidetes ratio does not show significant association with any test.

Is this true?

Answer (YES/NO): NO